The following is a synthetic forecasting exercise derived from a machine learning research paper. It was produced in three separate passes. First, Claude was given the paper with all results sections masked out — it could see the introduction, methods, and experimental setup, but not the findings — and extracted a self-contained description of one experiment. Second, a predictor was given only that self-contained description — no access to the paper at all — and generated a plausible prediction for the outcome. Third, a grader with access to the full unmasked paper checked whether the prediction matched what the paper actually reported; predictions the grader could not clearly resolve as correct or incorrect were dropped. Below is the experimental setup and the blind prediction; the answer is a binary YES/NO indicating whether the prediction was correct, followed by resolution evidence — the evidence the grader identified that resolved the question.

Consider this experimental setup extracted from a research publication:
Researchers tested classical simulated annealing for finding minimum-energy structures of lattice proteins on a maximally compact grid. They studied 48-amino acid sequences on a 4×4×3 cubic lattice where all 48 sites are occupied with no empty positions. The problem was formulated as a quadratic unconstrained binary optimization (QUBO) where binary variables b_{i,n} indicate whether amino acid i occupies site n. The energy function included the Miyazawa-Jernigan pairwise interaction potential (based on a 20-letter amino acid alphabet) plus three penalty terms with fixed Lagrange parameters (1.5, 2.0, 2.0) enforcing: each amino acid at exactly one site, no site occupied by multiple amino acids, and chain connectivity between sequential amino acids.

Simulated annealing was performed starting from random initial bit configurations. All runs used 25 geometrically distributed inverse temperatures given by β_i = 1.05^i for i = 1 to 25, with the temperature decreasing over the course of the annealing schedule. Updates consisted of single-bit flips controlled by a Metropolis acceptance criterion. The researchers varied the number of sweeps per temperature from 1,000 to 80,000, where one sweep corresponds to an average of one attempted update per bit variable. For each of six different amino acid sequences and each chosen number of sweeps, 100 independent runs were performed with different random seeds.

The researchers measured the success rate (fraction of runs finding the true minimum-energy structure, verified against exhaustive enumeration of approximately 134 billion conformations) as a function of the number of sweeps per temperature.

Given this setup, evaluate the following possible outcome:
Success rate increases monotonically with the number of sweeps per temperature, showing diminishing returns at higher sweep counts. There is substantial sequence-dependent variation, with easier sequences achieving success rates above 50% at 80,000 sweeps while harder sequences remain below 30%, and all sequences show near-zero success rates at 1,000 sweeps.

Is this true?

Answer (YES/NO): NO